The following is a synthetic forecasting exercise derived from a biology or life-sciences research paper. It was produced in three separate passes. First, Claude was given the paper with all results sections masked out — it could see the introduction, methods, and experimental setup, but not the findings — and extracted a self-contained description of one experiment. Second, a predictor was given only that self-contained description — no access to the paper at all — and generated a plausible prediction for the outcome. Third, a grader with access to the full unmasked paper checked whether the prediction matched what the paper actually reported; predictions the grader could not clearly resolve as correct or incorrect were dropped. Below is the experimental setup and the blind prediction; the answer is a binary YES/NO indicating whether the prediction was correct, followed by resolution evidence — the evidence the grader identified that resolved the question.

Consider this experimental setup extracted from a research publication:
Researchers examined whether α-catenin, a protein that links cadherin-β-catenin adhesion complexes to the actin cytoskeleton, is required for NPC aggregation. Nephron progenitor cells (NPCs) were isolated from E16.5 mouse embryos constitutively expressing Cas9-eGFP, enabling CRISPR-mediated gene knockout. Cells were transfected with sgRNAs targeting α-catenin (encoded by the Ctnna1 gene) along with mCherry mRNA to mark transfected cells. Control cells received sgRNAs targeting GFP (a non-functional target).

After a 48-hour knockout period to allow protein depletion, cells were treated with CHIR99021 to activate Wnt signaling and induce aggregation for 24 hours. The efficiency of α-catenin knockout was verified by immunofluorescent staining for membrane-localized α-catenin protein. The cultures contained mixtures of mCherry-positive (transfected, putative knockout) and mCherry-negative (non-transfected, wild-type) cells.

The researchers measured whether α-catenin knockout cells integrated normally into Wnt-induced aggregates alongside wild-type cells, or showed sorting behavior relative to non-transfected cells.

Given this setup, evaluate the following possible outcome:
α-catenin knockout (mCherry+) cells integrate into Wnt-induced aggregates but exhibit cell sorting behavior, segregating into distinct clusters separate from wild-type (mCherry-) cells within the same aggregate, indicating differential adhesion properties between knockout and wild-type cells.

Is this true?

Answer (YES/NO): NO